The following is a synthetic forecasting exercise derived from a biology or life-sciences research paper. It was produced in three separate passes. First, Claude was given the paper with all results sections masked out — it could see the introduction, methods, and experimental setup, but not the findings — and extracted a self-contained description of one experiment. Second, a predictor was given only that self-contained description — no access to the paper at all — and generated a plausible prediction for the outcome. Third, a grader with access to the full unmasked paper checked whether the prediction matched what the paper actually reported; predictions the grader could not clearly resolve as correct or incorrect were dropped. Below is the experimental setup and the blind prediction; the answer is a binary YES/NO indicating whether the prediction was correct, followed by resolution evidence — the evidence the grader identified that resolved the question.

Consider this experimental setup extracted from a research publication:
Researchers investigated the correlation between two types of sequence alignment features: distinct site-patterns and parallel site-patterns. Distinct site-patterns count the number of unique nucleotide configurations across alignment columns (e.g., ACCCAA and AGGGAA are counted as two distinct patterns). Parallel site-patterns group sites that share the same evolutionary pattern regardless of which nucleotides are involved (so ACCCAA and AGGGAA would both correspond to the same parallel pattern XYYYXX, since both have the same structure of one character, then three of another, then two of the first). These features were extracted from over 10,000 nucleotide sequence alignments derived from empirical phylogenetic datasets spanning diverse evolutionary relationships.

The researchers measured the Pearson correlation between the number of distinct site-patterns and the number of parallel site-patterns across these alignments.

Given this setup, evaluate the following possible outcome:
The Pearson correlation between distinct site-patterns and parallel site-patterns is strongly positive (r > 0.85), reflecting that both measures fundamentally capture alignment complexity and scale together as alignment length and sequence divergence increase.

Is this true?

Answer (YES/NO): YES